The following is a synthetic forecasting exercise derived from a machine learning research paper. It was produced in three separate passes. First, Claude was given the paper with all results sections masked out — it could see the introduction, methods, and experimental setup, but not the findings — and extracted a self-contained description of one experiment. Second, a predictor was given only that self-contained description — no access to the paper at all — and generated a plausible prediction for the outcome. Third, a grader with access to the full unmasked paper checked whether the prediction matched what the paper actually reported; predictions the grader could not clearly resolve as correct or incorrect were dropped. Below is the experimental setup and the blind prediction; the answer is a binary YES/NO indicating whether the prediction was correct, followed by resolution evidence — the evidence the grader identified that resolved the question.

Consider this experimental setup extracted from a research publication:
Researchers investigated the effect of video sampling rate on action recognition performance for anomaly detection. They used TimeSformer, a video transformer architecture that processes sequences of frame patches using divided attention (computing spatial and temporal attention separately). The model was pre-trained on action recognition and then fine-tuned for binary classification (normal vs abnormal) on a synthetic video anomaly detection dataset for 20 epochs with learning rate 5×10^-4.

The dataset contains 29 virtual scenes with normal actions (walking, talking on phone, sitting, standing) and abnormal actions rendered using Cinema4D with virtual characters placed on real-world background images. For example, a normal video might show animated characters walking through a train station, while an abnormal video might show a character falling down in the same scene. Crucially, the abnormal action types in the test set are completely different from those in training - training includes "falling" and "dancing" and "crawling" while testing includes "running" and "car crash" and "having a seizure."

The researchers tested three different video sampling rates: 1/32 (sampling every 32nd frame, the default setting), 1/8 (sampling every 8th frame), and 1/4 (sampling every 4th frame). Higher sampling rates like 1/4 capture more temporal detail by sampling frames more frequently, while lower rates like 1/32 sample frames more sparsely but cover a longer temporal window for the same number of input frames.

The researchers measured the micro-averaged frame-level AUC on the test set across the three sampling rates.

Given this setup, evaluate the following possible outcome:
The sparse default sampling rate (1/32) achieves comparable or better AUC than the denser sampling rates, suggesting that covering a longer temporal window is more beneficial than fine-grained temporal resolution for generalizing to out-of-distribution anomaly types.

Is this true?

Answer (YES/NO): YES